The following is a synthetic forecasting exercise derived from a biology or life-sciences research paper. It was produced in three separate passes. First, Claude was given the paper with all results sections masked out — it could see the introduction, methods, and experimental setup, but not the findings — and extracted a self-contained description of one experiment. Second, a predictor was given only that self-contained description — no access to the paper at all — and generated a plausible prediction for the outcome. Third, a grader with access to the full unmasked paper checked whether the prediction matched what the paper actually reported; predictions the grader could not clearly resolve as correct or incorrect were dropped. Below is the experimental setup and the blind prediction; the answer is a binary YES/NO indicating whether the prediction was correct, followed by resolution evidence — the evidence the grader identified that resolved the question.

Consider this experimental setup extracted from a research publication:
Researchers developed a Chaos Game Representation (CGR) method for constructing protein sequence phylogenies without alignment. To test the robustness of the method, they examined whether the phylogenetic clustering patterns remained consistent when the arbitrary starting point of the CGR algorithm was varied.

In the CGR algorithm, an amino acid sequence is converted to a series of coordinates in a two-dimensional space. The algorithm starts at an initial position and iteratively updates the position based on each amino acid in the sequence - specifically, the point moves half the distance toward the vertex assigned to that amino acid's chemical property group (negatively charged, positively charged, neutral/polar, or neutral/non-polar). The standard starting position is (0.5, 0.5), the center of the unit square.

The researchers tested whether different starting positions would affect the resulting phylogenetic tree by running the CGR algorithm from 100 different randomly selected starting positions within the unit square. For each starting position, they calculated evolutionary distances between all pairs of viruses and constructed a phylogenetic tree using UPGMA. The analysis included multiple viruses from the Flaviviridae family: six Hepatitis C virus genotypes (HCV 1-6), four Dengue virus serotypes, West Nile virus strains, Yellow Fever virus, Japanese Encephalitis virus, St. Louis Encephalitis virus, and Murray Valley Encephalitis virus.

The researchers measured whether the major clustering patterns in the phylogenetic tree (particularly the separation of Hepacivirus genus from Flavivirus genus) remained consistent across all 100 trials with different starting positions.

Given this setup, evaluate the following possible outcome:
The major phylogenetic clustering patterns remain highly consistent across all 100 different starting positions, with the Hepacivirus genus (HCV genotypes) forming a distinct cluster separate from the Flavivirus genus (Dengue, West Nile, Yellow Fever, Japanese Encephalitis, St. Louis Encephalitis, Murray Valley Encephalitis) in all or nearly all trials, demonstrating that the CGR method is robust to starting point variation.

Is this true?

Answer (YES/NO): NO